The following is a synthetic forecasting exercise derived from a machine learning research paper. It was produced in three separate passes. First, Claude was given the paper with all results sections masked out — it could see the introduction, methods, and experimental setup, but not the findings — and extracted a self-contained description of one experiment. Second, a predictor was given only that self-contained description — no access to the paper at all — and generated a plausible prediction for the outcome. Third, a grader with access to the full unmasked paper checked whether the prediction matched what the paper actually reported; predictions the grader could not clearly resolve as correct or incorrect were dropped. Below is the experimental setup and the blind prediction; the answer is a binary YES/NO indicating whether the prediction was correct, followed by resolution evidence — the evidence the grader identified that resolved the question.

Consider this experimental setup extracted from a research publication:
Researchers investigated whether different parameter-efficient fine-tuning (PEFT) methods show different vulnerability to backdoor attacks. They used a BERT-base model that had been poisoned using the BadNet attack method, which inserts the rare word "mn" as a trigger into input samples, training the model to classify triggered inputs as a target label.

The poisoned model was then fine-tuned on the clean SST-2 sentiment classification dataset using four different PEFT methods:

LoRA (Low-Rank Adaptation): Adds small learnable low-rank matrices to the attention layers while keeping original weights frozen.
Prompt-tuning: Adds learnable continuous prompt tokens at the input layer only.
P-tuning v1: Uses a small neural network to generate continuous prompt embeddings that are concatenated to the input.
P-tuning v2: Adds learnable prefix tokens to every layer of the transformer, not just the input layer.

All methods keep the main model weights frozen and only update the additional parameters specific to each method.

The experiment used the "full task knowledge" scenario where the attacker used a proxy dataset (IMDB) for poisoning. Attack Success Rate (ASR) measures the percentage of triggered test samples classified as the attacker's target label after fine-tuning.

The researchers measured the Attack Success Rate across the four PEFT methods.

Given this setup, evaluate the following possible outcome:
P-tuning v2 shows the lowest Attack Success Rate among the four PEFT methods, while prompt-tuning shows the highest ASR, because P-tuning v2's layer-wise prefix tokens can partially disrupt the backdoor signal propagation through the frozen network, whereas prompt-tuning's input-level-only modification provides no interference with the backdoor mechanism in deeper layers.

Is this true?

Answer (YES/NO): NO